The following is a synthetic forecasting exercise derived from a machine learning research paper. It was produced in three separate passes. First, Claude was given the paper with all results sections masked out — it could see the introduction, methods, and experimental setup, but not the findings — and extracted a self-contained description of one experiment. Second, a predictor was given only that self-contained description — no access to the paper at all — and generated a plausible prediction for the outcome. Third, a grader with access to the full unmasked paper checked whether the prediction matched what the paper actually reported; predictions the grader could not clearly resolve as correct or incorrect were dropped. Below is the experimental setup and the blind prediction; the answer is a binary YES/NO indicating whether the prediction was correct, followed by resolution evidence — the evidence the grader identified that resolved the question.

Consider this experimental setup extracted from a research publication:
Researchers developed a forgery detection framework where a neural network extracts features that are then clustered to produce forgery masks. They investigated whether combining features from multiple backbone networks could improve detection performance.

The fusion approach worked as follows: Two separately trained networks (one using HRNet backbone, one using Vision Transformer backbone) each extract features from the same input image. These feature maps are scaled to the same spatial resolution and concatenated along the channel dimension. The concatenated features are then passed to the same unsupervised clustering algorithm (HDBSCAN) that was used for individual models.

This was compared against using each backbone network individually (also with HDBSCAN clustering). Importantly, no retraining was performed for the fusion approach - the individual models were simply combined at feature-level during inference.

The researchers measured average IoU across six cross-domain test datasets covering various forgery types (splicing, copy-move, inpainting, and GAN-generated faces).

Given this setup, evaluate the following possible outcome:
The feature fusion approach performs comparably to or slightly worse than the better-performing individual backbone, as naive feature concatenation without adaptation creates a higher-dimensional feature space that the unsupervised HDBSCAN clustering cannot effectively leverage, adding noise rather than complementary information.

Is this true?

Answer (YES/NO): NO